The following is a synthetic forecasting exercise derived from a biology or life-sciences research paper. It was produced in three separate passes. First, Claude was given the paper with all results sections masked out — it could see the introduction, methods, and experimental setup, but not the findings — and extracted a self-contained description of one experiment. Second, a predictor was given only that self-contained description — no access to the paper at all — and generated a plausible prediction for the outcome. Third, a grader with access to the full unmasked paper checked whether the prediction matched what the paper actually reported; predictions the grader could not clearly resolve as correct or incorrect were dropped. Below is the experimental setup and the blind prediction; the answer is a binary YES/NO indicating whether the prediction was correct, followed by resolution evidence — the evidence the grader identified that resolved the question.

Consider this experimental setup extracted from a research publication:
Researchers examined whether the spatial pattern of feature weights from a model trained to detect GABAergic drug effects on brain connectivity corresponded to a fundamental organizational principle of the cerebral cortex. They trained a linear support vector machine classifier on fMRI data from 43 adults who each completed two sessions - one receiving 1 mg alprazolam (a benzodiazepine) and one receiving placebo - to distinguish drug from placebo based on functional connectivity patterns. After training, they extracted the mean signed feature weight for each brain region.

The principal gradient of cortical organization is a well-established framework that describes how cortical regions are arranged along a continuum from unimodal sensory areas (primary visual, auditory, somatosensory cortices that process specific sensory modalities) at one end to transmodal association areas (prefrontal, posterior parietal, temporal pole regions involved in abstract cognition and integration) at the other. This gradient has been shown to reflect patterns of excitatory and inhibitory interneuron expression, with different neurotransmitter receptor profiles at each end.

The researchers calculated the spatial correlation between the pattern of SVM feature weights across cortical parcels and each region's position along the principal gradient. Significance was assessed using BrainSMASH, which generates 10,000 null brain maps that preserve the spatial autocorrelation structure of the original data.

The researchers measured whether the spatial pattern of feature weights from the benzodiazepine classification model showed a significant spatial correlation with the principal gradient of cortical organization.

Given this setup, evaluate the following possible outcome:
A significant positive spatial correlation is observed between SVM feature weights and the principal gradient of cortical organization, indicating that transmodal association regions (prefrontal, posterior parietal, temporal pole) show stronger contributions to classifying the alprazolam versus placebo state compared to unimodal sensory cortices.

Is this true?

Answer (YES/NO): YES